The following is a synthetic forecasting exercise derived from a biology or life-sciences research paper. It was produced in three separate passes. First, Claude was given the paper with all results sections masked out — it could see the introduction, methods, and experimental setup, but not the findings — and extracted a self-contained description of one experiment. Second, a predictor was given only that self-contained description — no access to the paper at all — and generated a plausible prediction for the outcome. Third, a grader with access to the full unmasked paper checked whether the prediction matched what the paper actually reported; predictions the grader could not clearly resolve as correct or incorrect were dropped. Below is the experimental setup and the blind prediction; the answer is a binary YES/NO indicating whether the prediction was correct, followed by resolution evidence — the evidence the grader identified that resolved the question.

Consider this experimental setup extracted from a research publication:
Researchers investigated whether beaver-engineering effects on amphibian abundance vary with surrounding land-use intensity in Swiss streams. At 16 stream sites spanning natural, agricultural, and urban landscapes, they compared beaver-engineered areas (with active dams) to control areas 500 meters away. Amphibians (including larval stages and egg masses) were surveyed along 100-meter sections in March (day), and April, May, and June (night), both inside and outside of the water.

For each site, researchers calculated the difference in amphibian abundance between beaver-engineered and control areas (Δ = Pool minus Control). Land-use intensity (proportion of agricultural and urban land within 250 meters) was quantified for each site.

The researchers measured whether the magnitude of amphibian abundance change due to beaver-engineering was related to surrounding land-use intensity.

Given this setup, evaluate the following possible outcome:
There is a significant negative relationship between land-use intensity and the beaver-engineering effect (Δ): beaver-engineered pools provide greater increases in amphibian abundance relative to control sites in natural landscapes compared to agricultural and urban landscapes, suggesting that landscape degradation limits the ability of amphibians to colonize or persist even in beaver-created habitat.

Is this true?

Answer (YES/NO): YES